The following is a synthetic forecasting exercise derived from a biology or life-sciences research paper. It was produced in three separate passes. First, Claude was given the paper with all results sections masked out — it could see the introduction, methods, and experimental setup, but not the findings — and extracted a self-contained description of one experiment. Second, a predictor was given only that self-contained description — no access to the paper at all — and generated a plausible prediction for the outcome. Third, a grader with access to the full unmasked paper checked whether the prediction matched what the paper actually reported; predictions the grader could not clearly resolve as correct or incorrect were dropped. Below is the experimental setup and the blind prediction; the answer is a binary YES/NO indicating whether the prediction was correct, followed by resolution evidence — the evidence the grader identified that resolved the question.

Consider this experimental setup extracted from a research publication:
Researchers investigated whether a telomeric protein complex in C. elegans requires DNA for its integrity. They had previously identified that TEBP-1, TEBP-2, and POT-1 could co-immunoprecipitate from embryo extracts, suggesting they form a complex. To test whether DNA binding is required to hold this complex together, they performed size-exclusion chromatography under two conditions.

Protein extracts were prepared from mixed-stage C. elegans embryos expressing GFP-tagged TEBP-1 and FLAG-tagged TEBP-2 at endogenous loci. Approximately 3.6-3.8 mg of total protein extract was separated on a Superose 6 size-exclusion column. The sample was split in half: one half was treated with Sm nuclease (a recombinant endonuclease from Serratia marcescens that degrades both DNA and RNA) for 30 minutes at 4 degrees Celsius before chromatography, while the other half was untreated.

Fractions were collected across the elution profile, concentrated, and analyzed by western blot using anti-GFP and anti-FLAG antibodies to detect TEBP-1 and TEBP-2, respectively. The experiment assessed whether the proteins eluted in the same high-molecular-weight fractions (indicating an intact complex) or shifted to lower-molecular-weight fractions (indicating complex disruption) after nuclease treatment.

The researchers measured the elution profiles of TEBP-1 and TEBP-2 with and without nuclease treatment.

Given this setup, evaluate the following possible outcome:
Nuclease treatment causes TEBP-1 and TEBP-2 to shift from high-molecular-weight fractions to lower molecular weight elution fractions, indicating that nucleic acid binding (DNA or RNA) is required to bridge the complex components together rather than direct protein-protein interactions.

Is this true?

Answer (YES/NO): NO